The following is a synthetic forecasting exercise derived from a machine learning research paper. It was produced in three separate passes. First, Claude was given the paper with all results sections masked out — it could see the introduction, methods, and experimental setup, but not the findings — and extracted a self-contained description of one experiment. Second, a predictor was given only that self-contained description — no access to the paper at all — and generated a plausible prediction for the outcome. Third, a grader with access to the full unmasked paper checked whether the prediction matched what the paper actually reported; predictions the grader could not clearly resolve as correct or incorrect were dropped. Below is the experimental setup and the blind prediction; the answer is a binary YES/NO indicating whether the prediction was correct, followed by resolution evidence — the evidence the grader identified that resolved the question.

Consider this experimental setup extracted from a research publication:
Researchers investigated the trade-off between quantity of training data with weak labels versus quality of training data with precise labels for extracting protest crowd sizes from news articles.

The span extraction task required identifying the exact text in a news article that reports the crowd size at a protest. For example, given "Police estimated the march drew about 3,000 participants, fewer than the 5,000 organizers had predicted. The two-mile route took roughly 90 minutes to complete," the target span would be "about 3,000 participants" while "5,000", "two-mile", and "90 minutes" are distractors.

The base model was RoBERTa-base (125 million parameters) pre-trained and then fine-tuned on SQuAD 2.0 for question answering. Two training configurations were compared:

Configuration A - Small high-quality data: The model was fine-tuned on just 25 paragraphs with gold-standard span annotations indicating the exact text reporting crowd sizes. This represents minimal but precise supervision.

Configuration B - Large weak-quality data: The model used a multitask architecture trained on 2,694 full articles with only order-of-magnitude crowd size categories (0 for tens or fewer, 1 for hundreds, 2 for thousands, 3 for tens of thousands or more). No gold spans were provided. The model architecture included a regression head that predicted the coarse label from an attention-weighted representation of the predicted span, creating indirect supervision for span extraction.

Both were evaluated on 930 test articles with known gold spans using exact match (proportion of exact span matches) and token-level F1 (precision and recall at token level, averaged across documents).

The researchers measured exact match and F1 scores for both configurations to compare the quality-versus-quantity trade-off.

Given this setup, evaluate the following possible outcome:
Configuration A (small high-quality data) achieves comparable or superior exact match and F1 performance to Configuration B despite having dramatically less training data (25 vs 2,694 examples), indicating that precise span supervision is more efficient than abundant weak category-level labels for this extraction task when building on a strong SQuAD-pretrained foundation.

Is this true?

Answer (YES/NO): YES